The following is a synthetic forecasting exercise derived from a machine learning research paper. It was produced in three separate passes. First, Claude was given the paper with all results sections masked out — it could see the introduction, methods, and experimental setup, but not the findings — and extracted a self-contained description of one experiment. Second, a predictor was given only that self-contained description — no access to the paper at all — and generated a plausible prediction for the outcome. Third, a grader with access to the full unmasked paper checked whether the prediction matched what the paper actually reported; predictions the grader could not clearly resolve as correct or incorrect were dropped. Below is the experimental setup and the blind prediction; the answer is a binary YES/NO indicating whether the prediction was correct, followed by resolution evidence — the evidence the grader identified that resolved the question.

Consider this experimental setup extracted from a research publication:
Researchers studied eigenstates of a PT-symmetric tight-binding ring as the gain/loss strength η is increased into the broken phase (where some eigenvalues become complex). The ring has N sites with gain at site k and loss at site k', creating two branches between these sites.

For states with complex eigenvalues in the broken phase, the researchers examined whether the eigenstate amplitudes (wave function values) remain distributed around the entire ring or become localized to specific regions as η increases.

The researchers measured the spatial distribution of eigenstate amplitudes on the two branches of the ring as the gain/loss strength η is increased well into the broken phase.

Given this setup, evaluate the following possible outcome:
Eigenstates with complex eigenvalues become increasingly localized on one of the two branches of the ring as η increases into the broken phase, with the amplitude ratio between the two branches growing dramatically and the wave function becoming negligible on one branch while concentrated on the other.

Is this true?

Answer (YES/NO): NO